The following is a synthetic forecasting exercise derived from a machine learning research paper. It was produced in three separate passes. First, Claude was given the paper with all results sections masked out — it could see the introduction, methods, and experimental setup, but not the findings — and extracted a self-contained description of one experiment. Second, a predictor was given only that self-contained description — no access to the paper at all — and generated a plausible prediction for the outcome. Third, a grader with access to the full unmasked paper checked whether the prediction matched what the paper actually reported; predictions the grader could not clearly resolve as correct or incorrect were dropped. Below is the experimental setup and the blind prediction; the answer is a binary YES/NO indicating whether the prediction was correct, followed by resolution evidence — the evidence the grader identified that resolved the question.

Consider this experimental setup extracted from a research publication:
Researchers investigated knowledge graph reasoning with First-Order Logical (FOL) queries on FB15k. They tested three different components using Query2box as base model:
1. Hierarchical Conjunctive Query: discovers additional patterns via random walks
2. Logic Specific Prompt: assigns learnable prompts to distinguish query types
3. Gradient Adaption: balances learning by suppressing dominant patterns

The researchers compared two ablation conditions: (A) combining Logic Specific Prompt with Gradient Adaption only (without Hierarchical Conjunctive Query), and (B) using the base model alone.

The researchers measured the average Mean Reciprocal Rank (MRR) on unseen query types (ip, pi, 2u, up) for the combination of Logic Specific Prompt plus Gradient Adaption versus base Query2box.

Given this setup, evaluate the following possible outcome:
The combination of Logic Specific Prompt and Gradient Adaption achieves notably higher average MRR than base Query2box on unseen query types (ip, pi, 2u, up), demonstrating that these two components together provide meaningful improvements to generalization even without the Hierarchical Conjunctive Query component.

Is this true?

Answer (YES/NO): NO